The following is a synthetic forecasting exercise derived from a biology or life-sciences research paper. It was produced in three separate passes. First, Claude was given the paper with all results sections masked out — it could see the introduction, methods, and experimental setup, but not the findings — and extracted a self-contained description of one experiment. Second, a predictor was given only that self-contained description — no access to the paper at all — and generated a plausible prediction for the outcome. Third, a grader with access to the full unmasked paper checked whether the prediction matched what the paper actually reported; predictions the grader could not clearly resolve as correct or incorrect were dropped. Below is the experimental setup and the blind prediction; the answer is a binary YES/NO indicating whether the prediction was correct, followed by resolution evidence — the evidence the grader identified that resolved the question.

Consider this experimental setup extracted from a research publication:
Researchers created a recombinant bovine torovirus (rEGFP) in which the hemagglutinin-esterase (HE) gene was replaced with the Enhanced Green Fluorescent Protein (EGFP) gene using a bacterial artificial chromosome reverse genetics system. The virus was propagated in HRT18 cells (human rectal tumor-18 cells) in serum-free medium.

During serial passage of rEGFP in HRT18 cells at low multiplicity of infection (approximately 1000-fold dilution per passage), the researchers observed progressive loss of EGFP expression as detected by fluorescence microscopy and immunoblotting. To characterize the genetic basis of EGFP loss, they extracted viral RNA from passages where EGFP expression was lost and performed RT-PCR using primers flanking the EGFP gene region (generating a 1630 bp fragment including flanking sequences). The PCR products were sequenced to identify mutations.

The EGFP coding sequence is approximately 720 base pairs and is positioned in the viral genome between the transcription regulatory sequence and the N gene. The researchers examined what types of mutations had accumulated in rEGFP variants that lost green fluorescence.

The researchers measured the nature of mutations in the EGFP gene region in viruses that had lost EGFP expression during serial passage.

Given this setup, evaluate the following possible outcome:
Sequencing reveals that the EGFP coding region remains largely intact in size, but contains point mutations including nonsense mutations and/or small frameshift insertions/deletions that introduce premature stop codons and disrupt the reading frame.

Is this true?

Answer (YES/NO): NO